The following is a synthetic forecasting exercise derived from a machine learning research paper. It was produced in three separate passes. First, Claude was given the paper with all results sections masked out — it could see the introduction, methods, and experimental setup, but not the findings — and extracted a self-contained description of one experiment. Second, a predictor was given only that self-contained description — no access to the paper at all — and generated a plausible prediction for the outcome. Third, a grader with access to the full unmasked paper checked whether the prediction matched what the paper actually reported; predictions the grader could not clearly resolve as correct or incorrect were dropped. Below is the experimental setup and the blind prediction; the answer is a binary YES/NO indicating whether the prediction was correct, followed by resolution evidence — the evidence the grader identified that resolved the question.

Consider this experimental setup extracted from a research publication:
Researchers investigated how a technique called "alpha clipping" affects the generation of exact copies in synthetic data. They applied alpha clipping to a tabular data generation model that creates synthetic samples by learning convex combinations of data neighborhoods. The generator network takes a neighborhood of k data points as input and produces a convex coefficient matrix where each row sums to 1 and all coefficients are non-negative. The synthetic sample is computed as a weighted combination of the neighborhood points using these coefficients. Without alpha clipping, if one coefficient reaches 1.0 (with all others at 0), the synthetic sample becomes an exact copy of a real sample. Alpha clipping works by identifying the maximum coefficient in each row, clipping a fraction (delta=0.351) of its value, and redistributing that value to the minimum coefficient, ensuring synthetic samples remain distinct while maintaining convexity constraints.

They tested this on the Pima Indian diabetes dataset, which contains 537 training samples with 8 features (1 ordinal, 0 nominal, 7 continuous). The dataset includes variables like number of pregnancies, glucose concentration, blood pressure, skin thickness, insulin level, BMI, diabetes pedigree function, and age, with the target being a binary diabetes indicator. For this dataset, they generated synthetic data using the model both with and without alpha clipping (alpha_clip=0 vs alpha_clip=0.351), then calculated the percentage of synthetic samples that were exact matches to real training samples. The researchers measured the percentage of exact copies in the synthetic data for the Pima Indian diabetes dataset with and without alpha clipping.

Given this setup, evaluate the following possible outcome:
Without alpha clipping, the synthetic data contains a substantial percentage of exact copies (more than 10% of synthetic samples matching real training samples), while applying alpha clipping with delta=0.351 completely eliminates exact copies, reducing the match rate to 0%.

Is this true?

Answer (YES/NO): NO